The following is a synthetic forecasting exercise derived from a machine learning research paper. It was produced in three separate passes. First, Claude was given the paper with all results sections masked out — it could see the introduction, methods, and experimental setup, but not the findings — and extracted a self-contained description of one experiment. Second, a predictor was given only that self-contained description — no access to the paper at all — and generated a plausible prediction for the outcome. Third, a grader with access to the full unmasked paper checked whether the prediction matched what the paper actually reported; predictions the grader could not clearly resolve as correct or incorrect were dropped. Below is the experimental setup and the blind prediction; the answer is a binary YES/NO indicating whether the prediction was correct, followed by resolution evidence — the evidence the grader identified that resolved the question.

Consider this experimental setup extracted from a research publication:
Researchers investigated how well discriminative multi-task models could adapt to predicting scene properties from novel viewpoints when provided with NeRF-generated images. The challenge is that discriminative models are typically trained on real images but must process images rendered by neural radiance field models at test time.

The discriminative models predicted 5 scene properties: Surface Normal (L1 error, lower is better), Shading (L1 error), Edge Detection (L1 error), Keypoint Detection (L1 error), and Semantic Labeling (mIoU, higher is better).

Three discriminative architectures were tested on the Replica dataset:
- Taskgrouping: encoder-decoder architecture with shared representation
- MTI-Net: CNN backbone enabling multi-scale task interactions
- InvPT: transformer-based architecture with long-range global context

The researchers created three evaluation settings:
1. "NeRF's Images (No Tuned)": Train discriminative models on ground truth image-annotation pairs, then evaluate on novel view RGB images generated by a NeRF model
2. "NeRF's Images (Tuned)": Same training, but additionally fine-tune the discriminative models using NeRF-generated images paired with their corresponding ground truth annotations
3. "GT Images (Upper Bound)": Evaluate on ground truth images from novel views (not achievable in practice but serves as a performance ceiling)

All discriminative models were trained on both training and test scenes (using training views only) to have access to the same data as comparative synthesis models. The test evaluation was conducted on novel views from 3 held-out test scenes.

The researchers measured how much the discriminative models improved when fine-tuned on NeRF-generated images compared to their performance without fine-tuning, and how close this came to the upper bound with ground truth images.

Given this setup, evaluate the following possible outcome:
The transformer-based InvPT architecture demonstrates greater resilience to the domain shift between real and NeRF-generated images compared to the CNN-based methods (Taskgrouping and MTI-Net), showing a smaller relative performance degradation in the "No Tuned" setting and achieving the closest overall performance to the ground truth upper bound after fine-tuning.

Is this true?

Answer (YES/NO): NO